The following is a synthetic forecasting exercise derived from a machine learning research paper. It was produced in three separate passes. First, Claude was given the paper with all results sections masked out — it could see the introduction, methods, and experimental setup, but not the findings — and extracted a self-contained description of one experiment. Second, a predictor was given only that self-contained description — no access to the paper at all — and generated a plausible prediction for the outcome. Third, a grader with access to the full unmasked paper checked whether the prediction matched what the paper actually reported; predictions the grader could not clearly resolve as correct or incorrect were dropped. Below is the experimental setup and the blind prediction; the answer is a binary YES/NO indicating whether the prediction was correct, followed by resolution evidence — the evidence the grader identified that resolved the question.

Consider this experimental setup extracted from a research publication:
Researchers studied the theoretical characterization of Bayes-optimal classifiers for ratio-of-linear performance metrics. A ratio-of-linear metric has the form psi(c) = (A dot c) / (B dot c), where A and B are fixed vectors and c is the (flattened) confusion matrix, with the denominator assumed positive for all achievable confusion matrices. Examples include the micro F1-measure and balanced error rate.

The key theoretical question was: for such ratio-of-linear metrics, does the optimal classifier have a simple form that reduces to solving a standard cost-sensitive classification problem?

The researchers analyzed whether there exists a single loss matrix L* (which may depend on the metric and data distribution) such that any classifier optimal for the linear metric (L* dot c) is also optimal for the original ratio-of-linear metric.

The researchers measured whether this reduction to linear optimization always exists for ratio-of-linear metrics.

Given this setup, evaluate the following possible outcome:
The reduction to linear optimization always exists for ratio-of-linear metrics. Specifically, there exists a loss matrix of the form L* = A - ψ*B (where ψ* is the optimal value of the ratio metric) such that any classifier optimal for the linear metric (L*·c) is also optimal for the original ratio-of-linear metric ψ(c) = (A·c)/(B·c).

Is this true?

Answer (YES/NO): YES